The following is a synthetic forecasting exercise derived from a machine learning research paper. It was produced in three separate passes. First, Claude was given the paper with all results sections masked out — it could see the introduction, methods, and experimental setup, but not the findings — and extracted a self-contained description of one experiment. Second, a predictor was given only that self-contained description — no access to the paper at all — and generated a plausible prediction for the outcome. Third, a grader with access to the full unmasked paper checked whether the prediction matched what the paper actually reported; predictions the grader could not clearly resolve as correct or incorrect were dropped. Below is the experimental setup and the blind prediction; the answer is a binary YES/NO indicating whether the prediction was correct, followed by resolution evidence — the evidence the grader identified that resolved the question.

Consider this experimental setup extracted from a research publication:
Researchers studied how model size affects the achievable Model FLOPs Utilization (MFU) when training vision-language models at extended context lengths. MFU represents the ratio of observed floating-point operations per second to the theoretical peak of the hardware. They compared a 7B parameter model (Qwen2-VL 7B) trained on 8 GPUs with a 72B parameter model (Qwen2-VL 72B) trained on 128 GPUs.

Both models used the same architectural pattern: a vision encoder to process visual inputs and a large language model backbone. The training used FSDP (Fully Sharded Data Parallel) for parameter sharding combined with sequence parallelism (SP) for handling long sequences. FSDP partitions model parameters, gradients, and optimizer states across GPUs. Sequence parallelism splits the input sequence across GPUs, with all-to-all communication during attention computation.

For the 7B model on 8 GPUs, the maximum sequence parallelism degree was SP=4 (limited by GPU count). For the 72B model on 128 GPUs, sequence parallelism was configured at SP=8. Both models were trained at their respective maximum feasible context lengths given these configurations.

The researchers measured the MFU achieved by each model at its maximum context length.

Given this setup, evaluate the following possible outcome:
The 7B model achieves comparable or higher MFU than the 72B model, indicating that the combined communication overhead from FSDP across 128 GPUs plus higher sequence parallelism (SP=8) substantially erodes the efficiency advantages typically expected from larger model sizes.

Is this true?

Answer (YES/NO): YES